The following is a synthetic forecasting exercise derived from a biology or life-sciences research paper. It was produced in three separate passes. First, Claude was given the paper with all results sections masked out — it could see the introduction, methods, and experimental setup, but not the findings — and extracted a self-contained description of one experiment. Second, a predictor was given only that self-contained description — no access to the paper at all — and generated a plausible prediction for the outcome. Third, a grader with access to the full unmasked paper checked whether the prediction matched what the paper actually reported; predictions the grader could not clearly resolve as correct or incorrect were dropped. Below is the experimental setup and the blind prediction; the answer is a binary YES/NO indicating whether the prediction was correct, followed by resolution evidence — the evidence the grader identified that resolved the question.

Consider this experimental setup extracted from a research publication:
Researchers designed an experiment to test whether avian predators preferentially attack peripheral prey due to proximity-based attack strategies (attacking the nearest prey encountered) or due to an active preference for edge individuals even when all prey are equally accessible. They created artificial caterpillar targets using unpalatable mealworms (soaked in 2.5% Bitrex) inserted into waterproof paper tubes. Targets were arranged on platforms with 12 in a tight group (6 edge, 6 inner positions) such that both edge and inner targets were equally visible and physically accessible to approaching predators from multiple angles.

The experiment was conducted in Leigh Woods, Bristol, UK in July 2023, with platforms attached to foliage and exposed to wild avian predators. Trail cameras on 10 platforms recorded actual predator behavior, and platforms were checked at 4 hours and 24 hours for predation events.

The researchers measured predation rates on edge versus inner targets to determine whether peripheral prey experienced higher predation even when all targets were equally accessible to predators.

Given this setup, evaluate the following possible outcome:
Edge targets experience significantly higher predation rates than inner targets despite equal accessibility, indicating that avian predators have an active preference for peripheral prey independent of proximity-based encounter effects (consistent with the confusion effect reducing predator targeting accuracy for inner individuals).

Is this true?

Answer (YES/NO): YES